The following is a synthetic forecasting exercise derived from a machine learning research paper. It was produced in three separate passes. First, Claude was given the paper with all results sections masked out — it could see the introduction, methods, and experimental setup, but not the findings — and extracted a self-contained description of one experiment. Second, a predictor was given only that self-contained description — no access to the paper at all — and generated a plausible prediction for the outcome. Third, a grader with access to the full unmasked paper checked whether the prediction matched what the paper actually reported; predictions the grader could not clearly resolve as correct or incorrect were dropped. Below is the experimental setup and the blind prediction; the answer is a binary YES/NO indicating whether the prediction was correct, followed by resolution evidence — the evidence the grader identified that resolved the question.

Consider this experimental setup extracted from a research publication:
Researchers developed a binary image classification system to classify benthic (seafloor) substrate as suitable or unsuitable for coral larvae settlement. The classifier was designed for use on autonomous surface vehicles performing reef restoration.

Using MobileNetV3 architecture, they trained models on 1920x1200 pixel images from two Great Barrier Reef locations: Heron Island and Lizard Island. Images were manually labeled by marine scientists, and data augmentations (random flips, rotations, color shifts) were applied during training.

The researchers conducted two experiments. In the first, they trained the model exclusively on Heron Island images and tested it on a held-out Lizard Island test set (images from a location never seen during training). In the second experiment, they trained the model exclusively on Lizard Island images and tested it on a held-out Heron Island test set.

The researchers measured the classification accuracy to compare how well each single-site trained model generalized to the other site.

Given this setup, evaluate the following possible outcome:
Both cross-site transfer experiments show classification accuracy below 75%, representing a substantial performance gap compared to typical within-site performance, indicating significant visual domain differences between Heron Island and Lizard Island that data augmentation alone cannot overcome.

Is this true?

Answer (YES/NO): NO